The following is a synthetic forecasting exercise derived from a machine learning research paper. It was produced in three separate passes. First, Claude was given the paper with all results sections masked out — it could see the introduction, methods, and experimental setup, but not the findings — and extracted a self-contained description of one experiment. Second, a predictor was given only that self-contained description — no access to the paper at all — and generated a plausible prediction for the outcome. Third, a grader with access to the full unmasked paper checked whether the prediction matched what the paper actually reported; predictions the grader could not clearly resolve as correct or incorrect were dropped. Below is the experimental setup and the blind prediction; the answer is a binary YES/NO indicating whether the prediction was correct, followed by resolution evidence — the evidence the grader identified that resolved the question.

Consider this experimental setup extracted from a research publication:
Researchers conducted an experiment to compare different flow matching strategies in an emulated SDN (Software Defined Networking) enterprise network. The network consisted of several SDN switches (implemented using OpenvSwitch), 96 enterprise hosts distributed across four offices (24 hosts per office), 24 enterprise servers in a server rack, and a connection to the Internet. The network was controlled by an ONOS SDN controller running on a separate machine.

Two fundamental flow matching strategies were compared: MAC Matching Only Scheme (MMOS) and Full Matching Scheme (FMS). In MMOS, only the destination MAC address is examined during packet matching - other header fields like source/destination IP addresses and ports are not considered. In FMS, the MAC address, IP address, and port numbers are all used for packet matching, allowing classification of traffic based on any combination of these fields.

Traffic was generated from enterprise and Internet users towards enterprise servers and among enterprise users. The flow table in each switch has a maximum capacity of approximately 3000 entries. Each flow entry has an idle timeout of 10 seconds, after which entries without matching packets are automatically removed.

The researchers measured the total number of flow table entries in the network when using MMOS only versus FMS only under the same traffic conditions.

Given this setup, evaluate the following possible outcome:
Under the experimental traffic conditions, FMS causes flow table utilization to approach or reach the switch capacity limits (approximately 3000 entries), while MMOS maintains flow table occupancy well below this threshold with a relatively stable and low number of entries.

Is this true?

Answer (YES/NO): YES